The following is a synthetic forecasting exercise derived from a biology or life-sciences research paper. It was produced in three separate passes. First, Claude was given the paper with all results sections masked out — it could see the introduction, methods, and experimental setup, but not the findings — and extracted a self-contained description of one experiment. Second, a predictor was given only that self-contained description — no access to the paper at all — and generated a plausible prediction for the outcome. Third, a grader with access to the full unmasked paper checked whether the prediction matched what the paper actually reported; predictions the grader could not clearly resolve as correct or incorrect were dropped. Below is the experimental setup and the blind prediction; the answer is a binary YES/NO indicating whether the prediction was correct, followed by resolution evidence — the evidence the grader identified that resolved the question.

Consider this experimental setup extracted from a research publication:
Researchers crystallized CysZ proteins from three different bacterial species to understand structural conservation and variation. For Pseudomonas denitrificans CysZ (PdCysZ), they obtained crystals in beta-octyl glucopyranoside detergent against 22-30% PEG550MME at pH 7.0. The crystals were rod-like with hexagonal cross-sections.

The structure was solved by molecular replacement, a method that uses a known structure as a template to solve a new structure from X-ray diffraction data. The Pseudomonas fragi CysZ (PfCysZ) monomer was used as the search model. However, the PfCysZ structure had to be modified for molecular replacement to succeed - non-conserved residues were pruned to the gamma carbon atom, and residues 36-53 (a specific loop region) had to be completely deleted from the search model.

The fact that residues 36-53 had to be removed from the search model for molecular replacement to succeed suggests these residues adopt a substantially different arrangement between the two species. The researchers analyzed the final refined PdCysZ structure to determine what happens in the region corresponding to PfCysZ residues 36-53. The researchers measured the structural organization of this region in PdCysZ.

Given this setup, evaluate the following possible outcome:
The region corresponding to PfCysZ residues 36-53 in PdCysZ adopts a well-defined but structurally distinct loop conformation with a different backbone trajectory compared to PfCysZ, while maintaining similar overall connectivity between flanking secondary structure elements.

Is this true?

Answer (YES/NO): NO